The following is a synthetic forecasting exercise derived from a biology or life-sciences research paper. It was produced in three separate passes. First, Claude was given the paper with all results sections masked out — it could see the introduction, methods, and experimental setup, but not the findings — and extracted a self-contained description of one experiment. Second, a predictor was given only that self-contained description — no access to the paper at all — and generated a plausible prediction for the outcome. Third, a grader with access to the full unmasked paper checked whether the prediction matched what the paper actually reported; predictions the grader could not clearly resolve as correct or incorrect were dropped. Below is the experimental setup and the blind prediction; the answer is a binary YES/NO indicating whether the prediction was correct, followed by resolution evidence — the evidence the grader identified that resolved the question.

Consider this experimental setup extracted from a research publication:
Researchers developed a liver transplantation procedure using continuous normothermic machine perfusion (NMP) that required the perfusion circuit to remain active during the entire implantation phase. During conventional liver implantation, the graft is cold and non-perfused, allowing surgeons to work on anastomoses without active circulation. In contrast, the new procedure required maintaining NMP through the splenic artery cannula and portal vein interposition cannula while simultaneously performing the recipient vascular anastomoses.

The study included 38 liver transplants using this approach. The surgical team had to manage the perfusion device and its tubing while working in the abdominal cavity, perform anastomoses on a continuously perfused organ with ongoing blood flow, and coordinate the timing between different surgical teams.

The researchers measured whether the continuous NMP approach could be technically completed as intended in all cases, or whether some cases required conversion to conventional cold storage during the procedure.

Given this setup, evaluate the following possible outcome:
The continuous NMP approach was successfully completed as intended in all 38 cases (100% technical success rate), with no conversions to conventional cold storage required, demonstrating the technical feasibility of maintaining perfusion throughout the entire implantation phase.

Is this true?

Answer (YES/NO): NO